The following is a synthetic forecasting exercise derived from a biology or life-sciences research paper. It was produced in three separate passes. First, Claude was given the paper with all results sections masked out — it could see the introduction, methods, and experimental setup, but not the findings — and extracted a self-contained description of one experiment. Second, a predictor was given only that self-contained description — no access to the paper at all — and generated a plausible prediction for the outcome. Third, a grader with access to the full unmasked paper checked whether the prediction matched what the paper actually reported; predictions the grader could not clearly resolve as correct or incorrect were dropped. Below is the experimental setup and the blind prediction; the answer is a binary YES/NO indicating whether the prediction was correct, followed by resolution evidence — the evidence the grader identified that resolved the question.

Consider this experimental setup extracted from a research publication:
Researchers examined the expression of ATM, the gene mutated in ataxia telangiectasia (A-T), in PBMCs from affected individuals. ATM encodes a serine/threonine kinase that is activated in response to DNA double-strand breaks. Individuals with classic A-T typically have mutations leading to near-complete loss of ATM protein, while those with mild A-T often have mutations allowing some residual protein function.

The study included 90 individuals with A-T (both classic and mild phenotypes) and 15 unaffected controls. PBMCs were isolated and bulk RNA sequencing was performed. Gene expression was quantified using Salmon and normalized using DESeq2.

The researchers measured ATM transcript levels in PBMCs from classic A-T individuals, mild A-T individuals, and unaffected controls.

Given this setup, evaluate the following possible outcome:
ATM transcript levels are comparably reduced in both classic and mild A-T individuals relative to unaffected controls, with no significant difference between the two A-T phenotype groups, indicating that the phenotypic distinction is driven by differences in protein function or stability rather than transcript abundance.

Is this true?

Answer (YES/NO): NO